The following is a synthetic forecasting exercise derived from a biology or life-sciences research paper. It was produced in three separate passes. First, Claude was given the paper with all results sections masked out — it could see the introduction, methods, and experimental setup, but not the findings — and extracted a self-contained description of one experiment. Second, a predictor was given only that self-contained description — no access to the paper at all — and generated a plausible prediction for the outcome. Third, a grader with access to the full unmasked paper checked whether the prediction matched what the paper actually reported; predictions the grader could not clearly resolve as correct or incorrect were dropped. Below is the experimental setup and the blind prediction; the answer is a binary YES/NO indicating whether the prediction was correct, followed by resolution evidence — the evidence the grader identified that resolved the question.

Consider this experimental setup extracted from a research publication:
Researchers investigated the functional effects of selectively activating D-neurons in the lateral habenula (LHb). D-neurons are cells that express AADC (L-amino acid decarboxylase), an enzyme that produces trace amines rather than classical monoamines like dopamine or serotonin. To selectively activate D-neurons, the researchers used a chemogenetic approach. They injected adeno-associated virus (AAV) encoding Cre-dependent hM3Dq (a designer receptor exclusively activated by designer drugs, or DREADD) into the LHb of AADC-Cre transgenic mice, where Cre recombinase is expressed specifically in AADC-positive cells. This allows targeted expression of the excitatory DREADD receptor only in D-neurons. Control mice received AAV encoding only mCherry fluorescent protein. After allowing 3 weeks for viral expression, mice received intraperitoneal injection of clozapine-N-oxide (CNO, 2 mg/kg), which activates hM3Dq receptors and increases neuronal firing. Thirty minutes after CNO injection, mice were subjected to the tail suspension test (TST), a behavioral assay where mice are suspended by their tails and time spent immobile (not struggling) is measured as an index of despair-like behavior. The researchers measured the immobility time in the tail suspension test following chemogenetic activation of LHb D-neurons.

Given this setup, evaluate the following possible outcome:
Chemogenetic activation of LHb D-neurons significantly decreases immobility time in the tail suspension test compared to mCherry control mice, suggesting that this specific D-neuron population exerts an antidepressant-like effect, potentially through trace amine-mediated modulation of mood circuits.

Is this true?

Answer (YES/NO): YES